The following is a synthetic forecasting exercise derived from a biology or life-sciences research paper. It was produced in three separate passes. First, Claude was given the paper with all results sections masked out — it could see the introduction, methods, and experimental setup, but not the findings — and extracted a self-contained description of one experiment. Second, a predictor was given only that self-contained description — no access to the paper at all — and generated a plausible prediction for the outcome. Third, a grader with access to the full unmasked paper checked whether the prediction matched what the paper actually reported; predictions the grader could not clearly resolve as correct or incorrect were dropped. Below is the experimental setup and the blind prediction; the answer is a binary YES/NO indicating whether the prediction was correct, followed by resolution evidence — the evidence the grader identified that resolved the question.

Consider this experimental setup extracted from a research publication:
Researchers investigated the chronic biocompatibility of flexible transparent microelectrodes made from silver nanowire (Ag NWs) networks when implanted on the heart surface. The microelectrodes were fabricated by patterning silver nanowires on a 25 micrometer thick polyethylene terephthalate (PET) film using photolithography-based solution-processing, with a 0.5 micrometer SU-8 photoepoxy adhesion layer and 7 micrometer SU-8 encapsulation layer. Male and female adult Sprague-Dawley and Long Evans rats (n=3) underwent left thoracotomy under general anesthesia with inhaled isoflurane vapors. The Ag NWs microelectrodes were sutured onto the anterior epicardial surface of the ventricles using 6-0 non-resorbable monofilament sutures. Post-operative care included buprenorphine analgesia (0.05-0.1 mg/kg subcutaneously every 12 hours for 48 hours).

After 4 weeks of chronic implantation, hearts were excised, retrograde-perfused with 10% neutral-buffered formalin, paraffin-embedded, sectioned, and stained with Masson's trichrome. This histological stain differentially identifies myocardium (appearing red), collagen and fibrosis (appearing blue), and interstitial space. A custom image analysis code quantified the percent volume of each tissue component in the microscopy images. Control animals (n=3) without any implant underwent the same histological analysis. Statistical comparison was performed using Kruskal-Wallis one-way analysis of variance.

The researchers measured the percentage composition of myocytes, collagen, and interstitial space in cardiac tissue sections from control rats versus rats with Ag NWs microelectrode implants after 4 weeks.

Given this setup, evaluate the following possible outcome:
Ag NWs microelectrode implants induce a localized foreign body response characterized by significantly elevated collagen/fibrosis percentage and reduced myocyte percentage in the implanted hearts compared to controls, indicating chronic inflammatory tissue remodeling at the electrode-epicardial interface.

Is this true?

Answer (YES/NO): NO